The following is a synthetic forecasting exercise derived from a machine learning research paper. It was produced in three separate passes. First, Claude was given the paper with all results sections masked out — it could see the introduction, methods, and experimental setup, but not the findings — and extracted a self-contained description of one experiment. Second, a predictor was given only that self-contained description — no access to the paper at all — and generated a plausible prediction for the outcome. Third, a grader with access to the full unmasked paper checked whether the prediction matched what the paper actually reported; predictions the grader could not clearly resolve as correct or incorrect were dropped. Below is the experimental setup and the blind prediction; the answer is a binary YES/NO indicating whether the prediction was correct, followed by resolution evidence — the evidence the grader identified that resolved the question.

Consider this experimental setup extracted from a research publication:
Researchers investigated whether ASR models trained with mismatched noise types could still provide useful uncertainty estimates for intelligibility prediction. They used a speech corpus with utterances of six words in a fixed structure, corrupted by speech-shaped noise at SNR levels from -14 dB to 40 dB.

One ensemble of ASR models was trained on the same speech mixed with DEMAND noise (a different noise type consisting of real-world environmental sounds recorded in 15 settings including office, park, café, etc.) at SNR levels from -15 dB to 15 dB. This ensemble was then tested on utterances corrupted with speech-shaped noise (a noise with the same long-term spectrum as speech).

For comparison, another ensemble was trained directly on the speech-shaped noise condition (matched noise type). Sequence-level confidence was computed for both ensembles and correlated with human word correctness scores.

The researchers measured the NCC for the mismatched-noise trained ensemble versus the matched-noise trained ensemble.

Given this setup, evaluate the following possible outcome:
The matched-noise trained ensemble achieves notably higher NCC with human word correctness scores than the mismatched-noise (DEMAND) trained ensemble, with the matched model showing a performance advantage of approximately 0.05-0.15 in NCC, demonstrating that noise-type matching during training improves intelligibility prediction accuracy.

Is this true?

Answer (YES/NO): NO